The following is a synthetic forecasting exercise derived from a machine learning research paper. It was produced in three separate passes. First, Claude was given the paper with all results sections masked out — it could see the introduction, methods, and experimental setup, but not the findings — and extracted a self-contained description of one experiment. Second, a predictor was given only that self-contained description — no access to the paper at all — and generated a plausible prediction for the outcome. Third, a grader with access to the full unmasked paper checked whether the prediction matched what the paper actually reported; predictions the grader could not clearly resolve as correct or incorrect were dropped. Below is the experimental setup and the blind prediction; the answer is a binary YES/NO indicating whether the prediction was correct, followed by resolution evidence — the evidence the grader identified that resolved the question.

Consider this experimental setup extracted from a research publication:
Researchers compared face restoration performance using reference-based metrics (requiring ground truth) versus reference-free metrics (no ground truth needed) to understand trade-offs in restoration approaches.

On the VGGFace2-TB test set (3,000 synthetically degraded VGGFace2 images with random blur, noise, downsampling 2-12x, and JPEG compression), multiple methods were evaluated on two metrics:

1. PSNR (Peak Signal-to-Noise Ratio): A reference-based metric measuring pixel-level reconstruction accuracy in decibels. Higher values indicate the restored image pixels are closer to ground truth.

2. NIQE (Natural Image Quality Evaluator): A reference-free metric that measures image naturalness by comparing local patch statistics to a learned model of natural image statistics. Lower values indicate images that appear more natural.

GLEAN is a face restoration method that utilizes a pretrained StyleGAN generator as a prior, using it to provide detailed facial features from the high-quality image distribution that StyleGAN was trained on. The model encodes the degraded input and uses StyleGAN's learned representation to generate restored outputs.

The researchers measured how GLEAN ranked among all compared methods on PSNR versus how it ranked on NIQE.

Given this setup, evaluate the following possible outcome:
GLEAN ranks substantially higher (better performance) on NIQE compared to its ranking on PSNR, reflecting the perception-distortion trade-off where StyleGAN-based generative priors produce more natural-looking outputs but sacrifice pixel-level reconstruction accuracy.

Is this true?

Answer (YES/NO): NO